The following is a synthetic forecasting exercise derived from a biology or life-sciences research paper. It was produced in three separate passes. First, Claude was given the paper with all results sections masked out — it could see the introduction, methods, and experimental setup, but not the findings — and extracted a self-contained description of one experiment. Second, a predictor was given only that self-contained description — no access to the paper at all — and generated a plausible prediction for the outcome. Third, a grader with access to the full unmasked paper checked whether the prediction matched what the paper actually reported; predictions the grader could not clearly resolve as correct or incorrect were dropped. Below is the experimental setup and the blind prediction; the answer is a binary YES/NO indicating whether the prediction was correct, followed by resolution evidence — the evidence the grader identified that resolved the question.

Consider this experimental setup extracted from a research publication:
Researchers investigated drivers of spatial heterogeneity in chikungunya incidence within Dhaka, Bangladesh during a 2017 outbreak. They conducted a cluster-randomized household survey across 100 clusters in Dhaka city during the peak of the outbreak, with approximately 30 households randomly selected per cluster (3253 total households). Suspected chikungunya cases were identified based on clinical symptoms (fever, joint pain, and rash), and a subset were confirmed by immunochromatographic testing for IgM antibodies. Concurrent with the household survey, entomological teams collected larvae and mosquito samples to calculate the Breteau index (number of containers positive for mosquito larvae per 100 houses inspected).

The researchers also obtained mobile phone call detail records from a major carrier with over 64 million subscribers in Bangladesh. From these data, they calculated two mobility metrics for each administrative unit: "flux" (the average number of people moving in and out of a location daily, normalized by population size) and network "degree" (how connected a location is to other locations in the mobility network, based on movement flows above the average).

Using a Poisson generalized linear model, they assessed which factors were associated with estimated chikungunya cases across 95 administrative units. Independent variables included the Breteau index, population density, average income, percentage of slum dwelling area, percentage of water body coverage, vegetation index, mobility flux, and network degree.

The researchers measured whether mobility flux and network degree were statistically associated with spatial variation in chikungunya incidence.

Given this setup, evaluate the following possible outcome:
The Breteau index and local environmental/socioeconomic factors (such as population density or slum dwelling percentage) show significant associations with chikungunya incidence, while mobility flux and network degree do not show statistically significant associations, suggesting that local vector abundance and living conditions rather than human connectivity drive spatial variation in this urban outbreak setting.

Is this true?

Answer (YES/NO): NO